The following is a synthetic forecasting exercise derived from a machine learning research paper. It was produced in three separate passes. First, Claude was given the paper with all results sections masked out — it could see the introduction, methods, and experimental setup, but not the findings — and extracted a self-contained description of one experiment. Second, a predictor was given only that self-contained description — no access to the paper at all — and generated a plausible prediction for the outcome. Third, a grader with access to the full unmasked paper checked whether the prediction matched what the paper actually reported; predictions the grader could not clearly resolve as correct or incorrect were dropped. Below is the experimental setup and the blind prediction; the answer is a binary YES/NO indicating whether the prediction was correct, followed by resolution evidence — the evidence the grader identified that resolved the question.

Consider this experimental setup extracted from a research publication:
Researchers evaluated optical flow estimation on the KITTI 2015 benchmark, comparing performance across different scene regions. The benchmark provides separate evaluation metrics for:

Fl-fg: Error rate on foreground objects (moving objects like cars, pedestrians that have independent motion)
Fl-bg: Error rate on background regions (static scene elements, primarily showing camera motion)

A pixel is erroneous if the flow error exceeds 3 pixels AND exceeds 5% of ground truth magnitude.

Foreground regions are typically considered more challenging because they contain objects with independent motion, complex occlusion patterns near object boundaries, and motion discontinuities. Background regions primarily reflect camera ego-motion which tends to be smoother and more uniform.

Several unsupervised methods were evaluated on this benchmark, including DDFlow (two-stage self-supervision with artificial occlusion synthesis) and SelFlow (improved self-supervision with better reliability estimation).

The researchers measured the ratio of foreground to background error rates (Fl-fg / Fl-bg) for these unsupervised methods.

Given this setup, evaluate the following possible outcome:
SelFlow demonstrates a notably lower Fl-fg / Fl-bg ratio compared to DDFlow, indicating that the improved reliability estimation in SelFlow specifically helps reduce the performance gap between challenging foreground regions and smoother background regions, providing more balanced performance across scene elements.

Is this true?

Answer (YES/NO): NO